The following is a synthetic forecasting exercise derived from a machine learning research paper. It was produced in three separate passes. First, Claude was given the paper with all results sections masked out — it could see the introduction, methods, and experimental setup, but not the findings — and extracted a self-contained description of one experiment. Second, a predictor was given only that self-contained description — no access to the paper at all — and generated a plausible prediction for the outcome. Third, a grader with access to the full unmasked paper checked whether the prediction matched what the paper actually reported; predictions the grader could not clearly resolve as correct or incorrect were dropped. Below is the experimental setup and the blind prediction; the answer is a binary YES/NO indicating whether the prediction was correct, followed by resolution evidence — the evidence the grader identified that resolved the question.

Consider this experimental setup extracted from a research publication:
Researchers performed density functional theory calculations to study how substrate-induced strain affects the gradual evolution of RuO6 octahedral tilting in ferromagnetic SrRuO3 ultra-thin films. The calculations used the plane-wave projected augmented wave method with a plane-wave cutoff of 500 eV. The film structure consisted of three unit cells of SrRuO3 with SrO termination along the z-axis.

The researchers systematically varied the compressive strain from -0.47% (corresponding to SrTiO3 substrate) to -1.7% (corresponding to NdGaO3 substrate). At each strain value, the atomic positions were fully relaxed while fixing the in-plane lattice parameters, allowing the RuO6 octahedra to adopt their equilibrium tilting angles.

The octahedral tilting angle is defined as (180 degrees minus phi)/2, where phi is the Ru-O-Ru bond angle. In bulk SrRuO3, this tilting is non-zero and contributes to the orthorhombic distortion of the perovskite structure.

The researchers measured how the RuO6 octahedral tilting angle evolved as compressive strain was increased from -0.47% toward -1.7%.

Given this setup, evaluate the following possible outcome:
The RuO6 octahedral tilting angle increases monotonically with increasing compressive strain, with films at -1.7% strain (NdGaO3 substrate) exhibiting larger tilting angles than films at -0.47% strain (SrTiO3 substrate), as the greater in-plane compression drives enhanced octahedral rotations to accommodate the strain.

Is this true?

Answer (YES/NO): NO